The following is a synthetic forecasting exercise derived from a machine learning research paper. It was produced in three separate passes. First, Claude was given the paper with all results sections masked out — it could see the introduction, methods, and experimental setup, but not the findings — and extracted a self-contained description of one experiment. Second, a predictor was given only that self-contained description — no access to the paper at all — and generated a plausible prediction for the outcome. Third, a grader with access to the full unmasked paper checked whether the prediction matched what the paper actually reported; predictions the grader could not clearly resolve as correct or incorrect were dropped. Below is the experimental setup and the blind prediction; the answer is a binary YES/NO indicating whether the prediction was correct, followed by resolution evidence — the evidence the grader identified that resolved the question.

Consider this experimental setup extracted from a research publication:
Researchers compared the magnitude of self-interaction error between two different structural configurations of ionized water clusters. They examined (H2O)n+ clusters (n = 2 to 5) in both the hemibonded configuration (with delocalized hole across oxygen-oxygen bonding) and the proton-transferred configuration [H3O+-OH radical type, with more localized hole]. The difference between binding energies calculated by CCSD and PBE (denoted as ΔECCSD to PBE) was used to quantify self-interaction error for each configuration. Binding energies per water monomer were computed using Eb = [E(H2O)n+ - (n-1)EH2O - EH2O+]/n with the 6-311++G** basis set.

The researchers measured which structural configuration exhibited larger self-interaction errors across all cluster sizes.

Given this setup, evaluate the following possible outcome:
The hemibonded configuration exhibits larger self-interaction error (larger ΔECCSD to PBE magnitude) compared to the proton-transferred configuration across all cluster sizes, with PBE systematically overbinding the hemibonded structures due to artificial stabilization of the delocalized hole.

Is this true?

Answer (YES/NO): YES